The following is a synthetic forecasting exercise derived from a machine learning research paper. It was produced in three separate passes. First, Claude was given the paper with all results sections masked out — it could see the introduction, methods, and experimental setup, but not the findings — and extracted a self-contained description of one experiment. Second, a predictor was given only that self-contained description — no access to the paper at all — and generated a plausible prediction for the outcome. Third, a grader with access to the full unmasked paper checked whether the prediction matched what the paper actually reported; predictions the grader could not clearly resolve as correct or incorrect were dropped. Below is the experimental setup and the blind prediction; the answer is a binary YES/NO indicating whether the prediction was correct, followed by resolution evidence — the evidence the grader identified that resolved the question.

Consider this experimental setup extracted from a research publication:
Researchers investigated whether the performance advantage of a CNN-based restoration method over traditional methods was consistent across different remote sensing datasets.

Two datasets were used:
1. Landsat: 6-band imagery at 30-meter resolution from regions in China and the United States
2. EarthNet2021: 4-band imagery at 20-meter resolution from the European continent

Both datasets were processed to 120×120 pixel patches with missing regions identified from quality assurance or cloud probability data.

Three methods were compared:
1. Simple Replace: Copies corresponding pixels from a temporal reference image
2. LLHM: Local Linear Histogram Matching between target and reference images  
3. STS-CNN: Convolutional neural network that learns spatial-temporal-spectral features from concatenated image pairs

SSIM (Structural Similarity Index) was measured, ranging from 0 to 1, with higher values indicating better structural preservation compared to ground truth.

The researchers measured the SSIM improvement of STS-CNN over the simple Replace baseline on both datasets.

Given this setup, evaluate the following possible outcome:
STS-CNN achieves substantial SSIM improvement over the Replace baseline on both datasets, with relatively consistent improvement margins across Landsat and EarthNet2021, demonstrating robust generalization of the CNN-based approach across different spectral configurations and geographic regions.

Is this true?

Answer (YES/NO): NO